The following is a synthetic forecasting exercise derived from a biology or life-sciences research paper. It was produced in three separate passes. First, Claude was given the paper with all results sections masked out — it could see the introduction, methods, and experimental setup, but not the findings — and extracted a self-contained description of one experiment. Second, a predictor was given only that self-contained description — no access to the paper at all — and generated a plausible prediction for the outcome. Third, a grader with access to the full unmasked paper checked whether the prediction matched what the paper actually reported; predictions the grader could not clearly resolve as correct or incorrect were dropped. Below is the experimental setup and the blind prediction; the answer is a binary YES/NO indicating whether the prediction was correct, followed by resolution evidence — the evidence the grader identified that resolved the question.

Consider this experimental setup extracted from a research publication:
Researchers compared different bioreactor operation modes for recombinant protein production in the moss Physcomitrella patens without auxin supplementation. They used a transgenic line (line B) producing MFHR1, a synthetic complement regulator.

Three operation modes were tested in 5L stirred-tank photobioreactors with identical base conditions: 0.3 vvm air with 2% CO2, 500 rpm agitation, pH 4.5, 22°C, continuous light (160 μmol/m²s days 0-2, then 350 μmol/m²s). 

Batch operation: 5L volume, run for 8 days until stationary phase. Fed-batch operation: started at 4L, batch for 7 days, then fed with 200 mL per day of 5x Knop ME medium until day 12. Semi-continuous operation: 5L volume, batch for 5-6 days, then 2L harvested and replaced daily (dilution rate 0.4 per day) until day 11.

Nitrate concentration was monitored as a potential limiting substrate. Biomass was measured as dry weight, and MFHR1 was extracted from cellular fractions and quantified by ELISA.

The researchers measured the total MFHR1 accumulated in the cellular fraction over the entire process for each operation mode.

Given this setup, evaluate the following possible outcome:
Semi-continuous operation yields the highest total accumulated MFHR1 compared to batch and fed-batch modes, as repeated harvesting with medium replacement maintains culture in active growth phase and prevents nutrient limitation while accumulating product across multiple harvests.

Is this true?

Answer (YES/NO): NO